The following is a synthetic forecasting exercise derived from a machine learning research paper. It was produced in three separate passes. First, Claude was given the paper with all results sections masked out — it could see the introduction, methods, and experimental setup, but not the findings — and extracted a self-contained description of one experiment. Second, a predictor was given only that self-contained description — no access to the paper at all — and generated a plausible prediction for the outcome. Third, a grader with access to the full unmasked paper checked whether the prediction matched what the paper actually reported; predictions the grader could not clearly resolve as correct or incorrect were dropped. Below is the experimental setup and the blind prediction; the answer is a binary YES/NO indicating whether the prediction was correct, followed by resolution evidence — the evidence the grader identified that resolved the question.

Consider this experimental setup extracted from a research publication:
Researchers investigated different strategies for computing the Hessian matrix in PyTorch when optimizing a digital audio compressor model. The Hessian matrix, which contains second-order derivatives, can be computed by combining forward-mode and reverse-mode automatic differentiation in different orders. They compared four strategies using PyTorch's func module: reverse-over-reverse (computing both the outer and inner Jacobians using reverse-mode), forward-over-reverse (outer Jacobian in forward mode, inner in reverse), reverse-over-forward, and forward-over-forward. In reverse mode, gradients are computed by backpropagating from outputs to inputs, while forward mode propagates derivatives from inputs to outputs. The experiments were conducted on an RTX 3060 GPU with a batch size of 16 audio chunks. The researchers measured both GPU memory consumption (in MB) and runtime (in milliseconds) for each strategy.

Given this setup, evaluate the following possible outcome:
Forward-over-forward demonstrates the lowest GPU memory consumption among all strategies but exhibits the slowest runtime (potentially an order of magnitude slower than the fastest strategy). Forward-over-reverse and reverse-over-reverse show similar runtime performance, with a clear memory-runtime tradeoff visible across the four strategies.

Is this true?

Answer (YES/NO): NO